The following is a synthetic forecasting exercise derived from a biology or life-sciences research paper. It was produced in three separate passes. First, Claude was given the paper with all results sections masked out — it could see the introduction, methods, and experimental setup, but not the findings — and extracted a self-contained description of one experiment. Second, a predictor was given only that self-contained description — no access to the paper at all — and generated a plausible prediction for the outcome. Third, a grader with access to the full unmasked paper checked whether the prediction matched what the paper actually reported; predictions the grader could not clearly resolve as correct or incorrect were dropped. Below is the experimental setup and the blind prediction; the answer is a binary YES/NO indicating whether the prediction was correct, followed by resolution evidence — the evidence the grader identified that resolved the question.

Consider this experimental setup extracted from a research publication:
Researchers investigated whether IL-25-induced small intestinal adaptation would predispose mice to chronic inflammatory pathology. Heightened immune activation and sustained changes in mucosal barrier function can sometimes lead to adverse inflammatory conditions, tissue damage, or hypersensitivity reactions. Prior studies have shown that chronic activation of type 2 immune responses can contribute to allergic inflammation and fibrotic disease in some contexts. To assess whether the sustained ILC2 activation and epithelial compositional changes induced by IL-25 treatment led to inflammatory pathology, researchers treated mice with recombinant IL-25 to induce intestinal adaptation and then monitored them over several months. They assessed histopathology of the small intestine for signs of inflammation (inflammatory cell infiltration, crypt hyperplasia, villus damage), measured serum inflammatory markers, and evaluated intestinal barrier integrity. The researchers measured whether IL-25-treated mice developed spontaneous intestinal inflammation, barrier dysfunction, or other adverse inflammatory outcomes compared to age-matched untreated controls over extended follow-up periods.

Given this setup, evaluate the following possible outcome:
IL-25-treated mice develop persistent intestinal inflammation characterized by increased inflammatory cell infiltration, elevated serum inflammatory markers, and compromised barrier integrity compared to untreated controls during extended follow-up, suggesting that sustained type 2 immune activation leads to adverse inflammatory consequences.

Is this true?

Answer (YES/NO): NO